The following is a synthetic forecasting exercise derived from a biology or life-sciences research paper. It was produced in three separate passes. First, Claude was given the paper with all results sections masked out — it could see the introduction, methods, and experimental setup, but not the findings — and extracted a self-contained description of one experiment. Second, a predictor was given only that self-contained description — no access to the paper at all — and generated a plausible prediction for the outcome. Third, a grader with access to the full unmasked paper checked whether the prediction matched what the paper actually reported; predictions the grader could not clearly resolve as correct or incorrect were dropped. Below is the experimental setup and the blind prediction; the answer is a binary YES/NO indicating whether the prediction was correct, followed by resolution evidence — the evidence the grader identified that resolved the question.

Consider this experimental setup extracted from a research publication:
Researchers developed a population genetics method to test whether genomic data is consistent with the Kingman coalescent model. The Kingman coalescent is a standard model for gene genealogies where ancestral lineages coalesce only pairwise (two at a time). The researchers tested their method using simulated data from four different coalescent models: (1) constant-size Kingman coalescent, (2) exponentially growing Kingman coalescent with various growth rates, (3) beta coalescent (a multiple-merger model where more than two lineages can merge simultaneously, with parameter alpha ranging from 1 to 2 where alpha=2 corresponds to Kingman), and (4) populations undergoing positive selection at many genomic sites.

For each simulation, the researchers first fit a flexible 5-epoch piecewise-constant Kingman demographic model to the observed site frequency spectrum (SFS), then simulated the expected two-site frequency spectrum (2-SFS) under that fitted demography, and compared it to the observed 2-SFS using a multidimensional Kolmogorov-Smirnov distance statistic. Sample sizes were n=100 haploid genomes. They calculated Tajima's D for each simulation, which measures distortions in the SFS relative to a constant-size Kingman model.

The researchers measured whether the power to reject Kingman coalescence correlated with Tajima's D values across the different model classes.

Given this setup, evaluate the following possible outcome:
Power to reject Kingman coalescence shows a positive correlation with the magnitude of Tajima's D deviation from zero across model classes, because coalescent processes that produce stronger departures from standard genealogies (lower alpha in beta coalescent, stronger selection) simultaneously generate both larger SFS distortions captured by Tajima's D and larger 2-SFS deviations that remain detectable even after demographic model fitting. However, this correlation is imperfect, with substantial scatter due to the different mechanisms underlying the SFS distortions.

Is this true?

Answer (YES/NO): NO